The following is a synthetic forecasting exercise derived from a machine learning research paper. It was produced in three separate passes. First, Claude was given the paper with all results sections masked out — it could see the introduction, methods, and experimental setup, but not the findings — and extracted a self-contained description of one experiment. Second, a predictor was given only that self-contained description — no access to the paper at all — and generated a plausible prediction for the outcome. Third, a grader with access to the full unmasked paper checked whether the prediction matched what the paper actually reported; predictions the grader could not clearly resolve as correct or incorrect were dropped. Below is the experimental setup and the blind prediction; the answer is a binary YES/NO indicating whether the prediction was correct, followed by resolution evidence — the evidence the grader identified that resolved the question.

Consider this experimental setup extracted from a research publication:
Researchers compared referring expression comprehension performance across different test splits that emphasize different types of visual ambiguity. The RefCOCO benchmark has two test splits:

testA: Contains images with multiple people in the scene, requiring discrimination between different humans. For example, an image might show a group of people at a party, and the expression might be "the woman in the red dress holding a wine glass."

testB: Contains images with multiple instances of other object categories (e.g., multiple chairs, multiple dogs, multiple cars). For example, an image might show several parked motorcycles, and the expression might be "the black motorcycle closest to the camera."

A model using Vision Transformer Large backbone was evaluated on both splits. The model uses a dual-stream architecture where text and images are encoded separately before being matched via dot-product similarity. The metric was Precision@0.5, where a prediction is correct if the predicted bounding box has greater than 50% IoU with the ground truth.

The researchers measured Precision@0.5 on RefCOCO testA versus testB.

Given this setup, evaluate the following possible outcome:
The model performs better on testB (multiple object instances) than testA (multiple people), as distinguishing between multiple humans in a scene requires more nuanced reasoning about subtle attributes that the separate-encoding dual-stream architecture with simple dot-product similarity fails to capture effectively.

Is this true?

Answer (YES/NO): NO